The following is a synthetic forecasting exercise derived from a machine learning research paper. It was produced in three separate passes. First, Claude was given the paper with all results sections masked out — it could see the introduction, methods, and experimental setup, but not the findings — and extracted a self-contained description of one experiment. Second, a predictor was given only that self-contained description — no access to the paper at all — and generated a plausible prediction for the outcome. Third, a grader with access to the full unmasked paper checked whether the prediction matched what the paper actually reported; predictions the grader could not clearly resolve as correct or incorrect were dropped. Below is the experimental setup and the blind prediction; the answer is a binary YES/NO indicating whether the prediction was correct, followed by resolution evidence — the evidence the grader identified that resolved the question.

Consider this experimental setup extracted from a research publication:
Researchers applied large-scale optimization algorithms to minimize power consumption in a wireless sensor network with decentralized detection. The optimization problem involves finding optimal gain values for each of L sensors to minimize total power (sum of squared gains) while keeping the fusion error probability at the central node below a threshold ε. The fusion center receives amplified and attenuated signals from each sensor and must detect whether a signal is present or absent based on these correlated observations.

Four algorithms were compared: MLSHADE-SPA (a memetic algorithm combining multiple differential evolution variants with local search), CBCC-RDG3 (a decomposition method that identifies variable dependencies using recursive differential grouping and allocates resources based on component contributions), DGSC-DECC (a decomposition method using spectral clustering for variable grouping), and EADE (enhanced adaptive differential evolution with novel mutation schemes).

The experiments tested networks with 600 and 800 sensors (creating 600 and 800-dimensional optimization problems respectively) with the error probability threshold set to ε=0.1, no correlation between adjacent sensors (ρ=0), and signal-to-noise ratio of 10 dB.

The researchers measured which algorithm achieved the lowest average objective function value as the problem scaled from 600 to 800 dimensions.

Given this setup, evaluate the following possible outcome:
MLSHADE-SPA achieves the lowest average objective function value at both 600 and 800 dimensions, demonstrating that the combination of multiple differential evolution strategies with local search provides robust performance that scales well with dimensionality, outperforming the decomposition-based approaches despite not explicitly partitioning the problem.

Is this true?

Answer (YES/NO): YES